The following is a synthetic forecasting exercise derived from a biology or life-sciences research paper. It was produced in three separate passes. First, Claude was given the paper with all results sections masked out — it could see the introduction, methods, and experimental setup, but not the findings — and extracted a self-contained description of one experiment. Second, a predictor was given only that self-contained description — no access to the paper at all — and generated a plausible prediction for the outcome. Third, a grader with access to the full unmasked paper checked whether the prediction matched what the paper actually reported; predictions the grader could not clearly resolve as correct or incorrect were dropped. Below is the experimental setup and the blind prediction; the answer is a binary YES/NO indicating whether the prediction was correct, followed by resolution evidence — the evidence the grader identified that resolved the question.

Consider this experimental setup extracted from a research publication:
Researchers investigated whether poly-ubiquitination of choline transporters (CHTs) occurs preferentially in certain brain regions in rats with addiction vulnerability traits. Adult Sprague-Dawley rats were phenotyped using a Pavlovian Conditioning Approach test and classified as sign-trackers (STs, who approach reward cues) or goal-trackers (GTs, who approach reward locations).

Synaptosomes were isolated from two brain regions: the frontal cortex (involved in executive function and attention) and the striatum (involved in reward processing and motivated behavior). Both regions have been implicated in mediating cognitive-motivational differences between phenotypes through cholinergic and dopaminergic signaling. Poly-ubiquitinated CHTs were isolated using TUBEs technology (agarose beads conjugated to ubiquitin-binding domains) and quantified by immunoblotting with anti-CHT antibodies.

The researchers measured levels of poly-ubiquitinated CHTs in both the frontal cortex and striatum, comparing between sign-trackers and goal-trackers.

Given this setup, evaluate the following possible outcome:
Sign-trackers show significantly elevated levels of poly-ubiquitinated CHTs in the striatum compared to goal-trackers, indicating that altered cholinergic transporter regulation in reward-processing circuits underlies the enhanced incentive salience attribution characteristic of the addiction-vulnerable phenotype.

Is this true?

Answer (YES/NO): NO